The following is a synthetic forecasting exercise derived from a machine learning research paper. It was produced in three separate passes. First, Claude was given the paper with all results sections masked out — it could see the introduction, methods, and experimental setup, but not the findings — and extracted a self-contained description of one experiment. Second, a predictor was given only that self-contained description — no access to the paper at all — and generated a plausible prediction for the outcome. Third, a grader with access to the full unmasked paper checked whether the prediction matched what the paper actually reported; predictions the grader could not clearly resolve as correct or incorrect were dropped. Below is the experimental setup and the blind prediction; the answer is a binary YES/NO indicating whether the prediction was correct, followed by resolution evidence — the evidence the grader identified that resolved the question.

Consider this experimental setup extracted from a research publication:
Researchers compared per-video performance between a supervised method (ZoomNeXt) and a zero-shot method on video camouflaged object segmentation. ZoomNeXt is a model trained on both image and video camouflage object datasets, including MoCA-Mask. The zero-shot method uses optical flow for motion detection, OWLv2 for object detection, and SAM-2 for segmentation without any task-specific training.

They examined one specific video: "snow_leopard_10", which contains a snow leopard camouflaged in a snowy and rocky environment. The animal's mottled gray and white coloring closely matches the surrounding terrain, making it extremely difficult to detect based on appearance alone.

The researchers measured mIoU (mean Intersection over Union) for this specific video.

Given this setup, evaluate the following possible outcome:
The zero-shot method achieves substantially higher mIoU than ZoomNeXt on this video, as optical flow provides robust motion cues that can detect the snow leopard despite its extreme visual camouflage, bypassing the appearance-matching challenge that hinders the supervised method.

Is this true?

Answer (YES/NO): YES